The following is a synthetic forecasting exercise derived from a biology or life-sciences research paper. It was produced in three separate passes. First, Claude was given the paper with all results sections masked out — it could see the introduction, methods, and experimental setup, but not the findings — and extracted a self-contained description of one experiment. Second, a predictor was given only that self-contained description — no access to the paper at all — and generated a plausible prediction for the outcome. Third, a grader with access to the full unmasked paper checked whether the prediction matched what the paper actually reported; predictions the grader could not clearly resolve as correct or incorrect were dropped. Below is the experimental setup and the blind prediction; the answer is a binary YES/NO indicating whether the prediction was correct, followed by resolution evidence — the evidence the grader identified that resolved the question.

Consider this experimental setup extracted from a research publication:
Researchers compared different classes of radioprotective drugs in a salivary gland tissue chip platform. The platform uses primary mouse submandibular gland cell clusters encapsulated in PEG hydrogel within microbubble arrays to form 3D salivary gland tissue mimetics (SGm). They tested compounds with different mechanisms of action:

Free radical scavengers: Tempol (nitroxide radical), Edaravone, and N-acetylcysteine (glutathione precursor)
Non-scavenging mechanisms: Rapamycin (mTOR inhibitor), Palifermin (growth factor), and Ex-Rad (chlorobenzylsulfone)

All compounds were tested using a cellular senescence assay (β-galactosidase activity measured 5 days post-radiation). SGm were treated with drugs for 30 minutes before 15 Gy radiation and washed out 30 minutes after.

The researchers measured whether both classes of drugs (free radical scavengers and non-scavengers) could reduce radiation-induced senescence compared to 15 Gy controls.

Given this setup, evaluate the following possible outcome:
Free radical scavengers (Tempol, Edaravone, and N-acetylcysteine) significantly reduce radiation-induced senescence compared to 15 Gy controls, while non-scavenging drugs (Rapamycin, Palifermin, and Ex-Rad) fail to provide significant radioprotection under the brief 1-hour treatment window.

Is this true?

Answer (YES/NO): NO